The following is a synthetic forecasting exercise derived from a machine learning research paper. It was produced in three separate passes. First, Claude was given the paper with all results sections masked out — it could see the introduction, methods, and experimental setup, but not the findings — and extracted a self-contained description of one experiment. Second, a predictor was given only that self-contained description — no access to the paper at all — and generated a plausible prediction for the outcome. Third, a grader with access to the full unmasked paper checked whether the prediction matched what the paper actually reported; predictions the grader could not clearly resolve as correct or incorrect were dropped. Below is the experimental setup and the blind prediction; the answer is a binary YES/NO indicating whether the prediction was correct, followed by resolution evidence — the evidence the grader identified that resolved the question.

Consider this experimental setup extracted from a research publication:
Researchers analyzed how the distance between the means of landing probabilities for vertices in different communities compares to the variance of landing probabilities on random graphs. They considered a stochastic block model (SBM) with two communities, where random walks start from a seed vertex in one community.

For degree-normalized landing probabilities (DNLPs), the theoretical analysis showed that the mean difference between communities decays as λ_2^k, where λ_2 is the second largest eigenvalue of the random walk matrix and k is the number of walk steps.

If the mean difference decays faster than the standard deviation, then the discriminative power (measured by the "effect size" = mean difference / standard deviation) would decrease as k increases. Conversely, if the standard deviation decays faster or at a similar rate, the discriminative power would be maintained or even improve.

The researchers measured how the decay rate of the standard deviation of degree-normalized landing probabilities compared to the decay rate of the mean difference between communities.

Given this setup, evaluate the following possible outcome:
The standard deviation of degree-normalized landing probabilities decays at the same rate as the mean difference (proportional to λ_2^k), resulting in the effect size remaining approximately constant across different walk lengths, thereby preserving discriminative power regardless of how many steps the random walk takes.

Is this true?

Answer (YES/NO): YES